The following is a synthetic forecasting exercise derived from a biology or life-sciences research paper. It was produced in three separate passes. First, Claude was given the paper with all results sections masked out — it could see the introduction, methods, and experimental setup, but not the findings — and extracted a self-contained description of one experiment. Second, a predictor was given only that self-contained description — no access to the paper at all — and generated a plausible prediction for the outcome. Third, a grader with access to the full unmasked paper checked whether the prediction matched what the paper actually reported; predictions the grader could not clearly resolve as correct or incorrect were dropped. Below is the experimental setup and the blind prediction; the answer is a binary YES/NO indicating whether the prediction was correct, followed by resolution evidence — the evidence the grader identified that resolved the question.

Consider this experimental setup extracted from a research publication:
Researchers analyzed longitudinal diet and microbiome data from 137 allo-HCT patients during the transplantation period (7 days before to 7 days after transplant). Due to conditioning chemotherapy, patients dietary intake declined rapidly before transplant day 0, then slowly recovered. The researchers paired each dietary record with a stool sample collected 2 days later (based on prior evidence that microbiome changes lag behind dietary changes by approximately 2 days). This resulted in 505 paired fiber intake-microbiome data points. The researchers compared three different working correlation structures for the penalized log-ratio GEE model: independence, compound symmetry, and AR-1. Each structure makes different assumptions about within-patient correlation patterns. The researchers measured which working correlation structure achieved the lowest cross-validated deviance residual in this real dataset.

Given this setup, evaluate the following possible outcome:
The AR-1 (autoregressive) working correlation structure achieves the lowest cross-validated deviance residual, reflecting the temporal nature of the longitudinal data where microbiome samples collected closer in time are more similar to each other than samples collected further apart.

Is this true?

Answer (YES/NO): NO